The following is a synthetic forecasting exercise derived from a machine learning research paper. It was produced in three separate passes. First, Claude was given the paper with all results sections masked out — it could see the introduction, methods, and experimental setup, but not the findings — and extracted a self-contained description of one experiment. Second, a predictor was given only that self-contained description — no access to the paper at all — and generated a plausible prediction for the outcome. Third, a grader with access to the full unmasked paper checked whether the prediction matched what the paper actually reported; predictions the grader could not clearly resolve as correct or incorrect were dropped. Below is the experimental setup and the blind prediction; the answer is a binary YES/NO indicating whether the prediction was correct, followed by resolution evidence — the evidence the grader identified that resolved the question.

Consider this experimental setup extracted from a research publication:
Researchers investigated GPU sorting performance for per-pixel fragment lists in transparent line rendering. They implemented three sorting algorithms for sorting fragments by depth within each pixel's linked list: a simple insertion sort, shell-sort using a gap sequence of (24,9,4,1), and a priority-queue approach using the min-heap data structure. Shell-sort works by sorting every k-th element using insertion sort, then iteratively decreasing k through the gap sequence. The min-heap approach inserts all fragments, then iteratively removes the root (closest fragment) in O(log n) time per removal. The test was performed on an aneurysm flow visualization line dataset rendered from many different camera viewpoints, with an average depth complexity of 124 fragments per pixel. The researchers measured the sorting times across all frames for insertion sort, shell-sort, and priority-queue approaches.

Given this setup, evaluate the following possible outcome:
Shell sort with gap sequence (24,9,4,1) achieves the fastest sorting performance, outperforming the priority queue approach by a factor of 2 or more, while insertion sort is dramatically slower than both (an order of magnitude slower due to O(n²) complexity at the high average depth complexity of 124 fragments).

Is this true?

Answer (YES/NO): NO